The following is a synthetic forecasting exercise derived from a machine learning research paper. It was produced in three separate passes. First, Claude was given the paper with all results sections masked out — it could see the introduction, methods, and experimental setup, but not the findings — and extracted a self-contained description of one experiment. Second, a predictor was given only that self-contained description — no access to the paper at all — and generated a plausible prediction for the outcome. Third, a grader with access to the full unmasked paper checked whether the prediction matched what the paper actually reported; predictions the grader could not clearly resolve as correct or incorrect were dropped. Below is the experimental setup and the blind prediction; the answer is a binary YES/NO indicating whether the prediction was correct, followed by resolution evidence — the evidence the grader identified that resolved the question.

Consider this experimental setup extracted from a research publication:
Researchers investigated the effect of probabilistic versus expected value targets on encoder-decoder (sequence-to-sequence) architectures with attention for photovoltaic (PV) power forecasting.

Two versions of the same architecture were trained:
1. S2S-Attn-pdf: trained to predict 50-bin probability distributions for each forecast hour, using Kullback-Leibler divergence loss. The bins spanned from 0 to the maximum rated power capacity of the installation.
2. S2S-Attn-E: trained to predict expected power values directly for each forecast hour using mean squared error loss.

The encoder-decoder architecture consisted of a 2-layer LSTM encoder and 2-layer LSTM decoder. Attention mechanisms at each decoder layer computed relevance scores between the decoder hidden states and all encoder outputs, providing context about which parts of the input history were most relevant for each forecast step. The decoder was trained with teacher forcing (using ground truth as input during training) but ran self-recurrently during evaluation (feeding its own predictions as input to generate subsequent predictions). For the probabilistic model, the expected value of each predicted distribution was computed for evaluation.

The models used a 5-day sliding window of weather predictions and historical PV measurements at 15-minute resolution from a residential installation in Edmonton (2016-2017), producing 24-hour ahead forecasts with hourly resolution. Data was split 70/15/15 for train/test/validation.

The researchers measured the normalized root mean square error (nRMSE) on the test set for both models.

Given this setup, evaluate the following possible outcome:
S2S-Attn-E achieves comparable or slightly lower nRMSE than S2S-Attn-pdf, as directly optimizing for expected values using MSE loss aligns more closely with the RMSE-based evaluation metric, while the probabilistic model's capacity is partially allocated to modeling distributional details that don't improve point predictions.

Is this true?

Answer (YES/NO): NO